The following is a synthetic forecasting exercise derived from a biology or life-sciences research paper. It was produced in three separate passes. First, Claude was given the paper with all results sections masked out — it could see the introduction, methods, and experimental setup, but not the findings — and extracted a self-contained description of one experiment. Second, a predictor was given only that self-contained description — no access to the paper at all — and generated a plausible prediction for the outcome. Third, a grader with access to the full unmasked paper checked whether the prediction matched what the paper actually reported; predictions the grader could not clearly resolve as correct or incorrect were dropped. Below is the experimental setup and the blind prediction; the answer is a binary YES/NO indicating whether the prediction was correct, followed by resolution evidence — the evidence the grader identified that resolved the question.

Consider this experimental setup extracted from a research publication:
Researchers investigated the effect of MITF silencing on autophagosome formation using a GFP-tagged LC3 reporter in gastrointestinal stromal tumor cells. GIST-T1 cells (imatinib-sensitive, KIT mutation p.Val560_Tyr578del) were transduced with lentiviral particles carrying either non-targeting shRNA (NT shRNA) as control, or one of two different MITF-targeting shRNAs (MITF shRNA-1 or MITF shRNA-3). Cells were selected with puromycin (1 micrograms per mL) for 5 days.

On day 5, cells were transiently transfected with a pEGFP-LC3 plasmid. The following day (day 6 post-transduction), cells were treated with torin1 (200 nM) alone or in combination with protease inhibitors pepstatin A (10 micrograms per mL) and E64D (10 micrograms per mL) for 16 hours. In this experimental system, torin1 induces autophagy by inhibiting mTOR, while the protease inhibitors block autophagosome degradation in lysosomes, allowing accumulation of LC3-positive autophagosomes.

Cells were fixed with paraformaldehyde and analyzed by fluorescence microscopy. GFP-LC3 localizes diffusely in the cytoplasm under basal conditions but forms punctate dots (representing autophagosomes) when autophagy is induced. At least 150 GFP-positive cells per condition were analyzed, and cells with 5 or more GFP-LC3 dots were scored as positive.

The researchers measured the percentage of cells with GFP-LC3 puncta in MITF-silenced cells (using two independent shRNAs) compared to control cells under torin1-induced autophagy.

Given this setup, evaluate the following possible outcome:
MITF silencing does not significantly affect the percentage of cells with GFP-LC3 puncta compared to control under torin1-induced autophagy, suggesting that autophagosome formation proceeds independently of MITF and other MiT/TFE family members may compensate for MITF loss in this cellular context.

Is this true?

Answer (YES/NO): NO